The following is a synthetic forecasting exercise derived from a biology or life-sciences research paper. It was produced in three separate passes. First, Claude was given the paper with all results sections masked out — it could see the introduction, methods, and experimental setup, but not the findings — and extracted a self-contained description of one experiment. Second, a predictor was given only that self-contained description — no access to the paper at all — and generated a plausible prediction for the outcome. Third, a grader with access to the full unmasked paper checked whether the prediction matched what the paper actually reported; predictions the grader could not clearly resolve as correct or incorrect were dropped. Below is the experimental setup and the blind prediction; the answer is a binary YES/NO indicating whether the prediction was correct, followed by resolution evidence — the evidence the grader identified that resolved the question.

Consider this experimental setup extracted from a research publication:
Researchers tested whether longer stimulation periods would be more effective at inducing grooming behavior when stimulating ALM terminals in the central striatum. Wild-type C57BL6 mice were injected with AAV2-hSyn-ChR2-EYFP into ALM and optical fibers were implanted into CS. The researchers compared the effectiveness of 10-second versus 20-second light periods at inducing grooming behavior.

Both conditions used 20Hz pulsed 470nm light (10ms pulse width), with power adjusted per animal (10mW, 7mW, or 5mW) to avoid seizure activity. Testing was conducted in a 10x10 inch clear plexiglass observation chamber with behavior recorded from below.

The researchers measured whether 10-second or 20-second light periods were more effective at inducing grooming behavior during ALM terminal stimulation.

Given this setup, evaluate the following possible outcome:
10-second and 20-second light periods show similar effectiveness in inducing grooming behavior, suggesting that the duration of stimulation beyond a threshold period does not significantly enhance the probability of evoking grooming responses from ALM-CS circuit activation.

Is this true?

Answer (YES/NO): NO